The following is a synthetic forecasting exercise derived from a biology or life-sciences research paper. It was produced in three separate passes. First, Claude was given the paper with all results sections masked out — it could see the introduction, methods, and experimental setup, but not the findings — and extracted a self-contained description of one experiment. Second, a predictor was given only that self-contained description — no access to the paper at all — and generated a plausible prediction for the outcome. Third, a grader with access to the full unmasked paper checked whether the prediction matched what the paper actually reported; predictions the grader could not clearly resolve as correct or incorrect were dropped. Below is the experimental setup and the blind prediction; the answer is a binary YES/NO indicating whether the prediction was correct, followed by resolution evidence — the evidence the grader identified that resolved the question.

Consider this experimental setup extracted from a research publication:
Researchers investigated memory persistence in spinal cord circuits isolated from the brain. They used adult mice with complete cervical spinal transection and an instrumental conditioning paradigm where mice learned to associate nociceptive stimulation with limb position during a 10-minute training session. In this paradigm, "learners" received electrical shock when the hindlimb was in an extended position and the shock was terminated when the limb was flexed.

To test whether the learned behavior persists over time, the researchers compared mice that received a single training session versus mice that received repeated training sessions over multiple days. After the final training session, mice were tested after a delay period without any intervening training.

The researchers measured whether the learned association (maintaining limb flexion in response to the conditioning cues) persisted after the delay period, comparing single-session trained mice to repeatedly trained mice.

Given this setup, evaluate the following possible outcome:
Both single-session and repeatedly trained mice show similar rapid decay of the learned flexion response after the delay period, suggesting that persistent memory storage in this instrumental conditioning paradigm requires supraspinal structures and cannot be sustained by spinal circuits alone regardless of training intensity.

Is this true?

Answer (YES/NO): NO